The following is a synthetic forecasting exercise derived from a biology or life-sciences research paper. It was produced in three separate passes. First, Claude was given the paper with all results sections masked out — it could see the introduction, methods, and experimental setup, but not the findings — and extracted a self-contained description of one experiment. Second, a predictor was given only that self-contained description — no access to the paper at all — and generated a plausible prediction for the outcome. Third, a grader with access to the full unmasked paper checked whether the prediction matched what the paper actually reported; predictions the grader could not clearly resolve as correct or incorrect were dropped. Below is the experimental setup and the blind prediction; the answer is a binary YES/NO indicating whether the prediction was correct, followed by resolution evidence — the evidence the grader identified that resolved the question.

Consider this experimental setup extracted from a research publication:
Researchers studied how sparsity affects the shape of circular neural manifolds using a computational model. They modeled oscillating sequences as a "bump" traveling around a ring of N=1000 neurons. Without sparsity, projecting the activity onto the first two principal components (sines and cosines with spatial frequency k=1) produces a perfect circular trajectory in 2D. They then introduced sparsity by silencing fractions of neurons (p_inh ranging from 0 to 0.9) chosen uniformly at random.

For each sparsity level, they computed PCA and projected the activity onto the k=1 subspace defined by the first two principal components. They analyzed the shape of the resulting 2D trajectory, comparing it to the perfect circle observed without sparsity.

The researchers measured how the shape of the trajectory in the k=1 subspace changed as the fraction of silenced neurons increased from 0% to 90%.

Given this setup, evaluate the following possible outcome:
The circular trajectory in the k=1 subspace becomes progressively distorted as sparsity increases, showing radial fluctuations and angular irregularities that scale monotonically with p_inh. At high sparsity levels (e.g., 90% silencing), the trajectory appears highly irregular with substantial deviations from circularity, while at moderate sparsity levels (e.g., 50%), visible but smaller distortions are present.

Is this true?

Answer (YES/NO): NO